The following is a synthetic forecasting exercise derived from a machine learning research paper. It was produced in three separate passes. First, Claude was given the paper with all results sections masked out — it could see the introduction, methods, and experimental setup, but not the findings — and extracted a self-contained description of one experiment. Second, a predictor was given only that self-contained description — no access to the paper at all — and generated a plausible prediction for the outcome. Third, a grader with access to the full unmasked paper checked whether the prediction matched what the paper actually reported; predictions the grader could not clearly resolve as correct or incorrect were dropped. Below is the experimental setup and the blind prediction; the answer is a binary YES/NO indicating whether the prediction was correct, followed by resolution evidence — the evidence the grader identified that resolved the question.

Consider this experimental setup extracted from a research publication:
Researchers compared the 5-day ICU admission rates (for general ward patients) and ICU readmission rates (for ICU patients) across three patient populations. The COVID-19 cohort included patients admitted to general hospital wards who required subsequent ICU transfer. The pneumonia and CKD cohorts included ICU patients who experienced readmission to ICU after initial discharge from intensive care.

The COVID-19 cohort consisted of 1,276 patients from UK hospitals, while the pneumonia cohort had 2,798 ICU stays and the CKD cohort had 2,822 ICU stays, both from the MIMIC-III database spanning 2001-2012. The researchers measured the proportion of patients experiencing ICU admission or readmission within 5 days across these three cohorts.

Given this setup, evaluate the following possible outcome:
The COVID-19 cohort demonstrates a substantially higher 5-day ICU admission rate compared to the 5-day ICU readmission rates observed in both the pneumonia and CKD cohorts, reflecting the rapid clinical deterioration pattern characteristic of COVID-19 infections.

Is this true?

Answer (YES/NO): YES